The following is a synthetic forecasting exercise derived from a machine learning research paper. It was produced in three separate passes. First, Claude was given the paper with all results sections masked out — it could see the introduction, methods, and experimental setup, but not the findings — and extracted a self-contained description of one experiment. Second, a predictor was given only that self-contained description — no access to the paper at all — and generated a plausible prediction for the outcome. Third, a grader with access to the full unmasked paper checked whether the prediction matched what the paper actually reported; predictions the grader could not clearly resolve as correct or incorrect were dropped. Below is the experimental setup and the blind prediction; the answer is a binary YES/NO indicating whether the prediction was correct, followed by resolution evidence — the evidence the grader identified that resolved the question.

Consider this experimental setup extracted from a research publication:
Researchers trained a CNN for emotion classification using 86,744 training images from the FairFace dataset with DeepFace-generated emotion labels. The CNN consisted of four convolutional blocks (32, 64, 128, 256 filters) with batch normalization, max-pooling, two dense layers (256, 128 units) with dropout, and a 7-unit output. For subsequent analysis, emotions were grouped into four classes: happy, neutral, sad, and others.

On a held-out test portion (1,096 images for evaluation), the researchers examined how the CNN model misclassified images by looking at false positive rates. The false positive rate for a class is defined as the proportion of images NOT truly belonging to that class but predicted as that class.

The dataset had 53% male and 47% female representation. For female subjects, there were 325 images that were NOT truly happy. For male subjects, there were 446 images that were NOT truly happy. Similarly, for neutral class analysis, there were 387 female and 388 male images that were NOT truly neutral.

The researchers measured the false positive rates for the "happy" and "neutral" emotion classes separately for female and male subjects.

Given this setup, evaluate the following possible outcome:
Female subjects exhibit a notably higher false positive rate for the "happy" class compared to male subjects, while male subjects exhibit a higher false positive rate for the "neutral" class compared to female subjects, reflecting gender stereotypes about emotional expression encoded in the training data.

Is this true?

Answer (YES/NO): YES